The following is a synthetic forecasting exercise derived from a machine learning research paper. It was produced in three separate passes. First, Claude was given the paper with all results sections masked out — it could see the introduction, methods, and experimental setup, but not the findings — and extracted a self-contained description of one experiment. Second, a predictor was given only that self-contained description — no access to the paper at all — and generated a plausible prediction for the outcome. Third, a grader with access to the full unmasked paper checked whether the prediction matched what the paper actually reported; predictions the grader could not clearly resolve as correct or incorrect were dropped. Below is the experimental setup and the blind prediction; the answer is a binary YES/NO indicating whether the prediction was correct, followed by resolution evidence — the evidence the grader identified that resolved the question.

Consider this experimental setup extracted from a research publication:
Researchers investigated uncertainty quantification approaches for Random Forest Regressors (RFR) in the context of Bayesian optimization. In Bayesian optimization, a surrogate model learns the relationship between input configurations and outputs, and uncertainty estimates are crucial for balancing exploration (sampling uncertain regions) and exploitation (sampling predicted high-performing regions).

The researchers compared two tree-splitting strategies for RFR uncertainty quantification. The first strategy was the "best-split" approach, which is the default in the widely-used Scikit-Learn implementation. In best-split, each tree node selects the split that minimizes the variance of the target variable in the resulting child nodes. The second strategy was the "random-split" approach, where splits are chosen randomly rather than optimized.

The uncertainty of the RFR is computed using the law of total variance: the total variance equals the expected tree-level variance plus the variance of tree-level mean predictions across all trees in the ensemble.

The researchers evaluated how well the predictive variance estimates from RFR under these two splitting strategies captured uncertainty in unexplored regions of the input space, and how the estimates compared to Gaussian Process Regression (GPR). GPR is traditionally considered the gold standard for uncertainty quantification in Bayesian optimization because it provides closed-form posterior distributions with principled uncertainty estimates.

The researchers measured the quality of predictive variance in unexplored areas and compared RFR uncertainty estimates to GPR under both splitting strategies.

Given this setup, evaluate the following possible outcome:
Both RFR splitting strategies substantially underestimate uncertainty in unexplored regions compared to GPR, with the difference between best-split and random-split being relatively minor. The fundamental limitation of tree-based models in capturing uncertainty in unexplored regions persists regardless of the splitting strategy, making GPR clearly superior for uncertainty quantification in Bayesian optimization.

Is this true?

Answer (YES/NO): NO